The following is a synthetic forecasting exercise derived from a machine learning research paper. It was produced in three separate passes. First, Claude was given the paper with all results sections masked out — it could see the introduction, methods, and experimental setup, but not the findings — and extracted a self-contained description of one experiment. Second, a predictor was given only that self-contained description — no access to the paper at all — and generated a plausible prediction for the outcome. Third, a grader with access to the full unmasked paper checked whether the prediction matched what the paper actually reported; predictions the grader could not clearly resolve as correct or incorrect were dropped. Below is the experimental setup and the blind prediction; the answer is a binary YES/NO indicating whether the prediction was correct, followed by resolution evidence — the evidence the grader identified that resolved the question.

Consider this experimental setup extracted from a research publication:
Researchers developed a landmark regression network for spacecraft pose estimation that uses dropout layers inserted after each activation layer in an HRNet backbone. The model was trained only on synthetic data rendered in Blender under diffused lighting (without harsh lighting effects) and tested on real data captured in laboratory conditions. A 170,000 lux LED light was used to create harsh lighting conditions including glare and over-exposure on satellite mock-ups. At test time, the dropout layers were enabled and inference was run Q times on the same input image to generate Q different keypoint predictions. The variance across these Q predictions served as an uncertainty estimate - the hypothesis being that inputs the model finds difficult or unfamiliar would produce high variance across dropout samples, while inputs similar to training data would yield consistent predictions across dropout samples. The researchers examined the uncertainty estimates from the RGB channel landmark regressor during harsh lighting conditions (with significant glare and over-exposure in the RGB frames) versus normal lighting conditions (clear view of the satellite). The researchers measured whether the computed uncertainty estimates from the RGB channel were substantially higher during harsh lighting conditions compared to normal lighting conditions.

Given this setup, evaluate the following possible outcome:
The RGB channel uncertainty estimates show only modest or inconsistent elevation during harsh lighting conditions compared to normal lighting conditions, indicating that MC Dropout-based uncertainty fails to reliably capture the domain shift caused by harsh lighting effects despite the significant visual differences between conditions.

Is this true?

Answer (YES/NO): NO